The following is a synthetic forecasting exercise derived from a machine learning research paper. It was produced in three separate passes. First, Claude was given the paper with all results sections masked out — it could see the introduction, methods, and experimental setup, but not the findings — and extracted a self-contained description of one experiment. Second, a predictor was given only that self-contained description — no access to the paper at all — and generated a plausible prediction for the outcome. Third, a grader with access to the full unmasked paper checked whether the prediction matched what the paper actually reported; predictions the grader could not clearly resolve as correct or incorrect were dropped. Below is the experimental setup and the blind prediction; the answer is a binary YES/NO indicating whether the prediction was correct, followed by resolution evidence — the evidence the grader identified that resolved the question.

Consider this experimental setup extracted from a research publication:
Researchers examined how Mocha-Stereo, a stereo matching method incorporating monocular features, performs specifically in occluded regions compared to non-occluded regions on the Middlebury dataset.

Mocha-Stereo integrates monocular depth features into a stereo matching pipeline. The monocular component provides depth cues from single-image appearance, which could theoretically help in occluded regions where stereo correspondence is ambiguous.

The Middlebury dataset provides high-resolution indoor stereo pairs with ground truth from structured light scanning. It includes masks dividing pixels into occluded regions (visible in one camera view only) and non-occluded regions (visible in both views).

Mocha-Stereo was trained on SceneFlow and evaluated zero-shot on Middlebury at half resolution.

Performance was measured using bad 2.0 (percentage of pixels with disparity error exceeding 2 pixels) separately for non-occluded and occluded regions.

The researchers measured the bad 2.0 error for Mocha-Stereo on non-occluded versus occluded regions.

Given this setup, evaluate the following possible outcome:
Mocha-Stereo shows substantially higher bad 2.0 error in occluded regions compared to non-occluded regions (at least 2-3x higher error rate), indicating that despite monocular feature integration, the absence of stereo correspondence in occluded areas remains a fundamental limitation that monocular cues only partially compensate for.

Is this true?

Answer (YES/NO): YES